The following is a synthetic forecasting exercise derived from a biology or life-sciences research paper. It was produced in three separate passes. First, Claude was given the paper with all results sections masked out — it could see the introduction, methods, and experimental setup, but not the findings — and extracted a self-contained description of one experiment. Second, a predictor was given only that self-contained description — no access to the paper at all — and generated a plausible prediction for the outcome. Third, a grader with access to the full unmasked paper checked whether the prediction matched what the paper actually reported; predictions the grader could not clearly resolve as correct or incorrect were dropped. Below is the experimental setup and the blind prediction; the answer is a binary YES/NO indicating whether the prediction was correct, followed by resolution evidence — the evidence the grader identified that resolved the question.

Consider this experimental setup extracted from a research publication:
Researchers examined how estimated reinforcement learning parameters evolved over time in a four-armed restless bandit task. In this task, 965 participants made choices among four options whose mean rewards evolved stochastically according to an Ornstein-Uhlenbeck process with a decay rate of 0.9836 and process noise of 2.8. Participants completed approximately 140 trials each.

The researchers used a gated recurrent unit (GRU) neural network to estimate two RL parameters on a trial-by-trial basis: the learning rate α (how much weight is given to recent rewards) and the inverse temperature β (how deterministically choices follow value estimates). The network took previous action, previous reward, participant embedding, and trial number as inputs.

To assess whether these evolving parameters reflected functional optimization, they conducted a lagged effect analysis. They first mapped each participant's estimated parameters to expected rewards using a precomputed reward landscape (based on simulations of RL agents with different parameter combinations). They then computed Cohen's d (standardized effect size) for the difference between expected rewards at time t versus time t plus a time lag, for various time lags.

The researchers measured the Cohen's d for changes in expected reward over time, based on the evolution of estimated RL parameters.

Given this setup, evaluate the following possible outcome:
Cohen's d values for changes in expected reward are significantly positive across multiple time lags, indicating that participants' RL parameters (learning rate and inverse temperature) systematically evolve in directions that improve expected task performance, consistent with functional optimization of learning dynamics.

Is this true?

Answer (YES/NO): YES